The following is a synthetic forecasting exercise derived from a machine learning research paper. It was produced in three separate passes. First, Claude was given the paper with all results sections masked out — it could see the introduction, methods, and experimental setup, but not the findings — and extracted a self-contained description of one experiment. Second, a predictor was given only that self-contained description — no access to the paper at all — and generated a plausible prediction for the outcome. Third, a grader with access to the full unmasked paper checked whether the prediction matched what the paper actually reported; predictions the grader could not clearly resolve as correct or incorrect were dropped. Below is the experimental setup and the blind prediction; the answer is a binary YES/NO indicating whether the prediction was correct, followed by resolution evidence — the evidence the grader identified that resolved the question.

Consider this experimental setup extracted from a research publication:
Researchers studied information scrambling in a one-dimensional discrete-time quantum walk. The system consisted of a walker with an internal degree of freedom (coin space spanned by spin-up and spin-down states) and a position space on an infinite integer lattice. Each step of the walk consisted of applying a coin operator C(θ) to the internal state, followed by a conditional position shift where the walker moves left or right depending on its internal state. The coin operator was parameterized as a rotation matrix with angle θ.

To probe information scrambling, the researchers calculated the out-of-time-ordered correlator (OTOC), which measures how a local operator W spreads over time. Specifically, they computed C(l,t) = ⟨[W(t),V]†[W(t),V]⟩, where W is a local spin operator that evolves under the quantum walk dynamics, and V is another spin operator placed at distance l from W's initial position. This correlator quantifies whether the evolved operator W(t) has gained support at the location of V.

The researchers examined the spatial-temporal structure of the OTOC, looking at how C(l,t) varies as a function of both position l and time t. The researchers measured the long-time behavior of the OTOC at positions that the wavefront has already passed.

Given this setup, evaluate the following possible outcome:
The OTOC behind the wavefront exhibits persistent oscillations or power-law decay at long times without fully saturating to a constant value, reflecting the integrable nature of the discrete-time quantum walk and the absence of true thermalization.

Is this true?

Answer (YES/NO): NO